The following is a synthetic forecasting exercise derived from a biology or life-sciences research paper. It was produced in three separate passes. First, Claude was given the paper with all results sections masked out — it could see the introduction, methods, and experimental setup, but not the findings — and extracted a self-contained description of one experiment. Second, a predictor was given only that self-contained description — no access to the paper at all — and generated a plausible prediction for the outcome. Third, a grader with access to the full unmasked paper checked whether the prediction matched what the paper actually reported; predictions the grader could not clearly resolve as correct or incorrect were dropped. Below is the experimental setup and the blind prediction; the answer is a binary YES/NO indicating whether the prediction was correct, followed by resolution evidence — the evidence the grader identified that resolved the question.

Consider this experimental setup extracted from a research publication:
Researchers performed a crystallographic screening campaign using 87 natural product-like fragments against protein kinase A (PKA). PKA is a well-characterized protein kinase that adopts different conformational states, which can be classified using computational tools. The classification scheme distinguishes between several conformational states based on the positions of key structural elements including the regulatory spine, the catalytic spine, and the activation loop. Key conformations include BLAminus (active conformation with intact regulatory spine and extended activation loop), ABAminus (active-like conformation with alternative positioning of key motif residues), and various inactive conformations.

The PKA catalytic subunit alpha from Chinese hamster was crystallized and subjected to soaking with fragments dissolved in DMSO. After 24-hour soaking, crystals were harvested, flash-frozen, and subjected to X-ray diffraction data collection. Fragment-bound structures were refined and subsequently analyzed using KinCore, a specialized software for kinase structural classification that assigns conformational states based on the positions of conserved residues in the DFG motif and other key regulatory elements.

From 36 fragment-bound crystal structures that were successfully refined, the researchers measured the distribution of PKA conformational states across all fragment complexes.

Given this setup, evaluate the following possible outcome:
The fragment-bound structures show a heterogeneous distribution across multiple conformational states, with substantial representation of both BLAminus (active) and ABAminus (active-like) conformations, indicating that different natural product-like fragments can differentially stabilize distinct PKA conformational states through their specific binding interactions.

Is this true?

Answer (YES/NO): NO